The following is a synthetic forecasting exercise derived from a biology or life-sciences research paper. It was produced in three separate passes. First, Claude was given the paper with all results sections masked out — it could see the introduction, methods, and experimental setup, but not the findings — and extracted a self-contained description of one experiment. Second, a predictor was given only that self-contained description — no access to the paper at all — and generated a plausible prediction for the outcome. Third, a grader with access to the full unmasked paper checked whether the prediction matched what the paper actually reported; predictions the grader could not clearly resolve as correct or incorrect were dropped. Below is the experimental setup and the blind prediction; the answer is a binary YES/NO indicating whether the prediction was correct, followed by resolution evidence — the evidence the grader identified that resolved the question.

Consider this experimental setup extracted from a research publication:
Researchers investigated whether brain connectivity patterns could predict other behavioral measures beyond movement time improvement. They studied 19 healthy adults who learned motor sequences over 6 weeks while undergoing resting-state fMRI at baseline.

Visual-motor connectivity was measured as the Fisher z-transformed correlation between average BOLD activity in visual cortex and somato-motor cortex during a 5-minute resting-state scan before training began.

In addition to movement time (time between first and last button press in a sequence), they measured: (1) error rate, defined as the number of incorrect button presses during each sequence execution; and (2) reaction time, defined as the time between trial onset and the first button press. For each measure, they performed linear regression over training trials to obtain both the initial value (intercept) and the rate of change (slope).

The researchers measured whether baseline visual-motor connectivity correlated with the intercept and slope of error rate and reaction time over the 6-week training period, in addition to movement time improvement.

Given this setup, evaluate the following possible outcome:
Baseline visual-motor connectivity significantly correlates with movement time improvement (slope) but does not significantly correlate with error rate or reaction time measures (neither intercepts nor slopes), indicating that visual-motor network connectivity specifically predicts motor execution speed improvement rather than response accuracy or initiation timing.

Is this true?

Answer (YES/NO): YES